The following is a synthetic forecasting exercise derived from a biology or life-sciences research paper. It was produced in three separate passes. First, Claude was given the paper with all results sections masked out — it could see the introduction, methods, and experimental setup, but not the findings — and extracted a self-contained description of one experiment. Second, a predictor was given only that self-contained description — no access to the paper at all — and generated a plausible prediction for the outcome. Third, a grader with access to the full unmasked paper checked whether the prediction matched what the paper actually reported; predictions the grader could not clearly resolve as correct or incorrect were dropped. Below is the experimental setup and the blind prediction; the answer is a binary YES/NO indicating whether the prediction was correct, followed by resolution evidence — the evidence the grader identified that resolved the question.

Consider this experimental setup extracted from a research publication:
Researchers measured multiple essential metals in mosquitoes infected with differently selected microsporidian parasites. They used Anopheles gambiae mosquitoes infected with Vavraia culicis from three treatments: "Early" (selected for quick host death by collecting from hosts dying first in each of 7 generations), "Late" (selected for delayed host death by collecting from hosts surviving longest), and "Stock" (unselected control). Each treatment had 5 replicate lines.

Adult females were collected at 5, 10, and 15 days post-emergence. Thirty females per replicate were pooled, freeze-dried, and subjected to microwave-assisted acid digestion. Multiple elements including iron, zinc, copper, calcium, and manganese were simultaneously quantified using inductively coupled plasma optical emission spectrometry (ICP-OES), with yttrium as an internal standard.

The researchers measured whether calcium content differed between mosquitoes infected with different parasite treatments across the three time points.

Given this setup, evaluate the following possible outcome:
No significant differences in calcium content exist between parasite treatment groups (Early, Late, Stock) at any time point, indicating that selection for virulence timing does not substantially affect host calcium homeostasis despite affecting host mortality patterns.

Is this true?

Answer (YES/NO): YES